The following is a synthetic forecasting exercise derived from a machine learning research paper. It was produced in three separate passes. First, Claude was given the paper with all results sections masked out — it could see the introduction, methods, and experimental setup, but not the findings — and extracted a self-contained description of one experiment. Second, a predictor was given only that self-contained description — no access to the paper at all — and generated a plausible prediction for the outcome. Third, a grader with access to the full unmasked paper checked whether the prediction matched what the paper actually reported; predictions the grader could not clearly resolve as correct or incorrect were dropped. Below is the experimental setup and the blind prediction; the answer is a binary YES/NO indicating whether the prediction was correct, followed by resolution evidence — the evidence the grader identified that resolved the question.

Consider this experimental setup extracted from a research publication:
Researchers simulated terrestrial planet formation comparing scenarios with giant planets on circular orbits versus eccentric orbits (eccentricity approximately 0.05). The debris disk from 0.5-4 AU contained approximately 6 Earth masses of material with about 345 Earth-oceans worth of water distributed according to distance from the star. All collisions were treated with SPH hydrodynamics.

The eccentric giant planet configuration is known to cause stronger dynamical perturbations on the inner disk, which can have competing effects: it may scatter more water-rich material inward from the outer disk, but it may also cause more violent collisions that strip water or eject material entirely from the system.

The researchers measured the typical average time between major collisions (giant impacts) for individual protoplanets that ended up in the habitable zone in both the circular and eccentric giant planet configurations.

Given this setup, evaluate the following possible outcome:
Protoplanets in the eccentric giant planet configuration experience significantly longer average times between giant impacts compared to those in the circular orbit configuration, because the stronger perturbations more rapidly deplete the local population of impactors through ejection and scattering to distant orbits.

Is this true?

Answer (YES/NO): NO